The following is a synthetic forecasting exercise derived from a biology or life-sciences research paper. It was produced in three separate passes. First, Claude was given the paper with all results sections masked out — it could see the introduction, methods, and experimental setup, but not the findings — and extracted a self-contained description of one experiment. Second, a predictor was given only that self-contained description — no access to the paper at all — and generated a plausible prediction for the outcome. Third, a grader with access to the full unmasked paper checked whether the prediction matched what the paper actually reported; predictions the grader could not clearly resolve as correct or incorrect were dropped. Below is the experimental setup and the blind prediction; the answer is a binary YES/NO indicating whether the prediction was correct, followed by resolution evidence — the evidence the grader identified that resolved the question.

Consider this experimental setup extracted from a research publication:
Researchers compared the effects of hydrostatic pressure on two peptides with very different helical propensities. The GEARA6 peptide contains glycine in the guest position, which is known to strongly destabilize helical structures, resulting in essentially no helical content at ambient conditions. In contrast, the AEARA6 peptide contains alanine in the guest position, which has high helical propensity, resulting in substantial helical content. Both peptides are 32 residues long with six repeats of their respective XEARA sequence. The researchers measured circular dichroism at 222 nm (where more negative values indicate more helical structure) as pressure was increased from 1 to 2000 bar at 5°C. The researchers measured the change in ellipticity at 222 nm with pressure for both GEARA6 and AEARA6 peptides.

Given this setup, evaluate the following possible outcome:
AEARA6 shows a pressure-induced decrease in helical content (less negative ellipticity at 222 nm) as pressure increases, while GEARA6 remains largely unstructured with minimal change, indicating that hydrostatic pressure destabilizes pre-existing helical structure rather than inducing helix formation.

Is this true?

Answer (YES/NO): NO